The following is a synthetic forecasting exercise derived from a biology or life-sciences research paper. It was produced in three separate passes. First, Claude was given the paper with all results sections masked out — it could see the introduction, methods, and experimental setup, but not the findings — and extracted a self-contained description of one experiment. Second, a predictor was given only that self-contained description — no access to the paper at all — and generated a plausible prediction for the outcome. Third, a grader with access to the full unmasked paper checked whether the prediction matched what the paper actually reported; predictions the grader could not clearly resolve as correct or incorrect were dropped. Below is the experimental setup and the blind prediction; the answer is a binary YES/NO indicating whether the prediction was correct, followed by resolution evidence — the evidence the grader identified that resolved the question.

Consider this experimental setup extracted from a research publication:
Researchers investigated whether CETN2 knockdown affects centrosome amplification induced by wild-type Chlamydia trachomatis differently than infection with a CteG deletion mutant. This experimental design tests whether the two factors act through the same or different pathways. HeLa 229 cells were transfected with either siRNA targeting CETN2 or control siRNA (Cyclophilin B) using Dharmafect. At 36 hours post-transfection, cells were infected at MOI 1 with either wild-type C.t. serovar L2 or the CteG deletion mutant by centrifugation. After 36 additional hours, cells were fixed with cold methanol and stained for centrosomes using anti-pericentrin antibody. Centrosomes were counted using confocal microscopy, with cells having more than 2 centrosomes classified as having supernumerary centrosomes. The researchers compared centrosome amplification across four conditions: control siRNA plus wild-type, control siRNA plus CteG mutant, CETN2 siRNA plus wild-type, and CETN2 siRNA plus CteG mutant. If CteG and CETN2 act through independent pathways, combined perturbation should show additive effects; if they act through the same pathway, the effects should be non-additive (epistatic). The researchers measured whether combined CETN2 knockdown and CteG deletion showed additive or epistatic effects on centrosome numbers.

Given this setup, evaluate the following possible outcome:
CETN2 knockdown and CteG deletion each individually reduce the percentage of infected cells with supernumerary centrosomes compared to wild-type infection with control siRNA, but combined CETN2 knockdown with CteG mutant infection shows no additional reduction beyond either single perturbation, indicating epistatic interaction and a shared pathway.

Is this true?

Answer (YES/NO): YES